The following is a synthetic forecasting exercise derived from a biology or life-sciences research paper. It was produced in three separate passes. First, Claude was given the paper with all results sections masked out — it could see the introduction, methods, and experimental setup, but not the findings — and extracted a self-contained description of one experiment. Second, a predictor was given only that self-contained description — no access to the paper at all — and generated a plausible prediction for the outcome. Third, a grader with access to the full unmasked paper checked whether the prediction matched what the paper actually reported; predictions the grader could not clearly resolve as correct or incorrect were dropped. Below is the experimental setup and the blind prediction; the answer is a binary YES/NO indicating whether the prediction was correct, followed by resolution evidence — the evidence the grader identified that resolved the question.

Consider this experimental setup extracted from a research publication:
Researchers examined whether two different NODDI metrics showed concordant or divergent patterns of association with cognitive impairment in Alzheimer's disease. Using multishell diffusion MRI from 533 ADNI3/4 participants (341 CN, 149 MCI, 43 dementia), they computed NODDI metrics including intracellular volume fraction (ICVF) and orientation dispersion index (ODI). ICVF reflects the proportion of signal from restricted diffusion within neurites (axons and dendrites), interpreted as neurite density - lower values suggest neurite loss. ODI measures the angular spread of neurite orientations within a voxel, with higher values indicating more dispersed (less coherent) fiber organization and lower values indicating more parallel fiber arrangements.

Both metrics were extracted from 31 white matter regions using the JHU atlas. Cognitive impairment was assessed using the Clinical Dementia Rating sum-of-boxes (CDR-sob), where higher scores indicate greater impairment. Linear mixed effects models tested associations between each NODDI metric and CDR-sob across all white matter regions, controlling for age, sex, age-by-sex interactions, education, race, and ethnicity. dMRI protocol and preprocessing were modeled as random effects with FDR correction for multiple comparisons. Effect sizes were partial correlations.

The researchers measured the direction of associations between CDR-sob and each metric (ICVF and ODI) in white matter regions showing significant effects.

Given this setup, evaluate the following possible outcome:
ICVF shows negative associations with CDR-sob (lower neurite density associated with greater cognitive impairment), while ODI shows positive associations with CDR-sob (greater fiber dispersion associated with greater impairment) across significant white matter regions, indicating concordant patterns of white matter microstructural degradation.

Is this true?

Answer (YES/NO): NO